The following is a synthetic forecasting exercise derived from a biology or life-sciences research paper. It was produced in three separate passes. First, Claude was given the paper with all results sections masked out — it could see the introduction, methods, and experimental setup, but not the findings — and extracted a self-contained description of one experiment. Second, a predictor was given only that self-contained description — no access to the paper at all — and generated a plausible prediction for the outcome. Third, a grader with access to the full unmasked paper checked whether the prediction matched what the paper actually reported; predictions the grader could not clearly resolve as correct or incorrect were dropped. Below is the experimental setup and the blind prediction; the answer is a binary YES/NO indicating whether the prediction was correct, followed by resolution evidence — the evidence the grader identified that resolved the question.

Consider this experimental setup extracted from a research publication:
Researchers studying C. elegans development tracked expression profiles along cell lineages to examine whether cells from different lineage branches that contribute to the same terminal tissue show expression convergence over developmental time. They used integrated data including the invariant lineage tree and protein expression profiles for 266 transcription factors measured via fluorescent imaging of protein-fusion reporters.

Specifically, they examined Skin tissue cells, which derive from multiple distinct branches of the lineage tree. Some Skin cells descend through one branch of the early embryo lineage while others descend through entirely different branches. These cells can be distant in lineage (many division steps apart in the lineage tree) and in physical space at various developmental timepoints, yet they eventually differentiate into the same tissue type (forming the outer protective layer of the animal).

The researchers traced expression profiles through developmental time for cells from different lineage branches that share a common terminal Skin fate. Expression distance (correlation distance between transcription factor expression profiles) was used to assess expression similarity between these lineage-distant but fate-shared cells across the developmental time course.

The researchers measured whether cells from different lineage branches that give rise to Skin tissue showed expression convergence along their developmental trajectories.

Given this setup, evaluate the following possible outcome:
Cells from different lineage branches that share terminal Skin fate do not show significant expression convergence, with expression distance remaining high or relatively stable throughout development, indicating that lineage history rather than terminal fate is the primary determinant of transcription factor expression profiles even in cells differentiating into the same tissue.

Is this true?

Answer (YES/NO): NO